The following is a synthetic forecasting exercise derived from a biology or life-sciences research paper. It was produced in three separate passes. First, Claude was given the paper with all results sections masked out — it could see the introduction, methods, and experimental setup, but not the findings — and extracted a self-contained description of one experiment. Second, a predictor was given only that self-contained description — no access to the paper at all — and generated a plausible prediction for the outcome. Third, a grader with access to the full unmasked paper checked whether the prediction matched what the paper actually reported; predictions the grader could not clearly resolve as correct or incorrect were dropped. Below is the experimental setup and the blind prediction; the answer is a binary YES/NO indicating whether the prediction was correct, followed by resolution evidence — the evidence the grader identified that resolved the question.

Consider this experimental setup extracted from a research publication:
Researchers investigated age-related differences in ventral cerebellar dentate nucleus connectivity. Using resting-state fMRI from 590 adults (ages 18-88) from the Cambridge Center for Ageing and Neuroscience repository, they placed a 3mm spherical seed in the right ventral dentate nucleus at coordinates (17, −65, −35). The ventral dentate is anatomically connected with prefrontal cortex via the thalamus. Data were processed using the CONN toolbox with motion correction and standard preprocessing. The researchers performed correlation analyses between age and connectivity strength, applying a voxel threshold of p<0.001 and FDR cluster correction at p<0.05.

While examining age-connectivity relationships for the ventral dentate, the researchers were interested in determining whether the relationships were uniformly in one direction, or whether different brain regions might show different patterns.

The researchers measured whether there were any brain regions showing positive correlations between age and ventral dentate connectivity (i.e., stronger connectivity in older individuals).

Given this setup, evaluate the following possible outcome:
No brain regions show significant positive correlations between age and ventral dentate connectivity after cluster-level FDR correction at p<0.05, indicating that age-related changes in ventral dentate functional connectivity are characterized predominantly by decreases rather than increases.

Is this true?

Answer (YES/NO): NO